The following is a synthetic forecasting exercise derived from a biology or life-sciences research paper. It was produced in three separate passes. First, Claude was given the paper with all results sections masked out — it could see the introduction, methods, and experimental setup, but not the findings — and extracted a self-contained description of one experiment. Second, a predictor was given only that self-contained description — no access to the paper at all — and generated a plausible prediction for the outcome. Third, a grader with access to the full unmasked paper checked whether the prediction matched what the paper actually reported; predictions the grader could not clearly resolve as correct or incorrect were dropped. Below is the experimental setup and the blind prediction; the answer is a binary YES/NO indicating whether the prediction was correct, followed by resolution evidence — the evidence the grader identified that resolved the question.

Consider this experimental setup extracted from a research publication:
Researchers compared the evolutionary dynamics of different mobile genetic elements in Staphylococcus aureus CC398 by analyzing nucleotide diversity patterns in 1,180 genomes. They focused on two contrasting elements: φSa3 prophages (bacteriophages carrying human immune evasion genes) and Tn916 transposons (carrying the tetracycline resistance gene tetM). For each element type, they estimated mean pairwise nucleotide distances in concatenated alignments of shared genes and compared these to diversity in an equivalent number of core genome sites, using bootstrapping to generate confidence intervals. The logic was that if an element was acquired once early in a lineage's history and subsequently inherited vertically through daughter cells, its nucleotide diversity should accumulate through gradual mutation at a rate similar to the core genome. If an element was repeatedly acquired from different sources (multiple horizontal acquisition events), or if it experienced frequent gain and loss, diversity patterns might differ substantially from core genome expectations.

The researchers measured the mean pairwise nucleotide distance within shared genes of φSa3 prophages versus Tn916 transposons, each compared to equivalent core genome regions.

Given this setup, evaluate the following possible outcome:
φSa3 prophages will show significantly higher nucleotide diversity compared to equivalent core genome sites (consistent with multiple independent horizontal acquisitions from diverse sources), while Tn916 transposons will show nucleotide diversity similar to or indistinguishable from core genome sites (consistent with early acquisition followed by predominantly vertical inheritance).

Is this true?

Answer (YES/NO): YES